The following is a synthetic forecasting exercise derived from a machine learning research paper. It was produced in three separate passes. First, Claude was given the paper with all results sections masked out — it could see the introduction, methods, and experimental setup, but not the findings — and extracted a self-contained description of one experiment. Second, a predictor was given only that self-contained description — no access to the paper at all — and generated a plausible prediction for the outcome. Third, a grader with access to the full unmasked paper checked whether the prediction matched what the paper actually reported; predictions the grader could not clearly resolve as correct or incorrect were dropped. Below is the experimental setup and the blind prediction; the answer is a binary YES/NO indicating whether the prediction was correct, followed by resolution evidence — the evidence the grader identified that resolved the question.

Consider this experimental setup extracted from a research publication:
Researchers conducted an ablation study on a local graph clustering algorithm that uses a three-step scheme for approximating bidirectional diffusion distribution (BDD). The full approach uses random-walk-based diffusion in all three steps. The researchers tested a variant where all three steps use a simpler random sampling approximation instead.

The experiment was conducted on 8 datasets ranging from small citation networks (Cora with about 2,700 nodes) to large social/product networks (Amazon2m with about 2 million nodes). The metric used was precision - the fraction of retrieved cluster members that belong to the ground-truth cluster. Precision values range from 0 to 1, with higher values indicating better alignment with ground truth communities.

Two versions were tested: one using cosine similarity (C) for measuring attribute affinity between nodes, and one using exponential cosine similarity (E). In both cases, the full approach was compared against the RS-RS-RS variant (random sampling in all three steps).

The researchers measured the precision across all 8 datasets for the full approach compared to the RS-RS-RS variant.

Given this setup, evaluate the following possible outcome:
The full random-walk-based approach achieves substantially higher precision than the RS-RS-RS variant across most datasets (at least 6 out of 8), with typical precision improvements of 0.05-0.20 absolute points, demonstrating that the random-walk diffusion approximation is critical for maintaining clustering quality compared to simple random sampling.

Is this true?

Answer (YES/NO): NO